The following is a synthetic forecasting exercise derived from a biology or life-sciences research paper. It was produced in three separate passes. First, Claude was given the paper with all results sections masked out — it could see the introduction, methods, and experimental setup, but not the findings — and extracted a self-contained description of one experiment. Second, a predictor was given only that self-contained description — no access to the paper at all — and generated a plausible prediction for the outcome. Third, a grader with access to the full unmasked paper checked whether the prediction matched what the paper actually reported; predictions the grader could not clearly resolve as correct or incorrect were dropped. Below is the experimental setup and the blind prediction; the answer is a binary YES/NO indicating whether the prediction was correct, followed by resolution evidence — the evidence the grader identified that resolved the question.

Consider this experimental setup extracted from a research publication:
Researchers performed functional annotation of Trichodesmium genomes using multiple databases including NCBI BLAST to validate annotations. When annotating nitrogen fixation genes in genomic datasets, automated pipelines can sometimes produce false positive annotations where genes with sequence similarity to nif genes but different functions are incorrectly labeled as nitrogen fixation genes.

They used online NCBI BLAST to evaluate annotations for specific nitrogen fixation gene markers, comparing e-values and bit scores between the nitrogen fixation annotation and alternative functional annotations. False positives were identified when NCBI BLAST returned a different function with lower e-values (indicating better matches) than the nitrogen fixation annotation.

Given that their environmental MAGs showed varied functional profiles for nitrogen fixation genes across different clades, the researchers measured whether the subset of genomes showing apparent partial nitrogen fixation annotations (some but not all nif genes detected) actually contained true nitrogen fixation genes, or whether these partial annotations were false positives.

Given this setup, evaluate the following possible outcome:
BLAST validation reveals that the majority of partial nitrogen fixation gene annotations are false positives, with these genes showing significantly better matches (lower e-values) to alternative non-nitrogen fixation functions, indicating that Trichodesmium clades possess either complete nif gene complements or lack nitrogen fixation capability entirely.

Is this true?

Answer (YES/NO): YES